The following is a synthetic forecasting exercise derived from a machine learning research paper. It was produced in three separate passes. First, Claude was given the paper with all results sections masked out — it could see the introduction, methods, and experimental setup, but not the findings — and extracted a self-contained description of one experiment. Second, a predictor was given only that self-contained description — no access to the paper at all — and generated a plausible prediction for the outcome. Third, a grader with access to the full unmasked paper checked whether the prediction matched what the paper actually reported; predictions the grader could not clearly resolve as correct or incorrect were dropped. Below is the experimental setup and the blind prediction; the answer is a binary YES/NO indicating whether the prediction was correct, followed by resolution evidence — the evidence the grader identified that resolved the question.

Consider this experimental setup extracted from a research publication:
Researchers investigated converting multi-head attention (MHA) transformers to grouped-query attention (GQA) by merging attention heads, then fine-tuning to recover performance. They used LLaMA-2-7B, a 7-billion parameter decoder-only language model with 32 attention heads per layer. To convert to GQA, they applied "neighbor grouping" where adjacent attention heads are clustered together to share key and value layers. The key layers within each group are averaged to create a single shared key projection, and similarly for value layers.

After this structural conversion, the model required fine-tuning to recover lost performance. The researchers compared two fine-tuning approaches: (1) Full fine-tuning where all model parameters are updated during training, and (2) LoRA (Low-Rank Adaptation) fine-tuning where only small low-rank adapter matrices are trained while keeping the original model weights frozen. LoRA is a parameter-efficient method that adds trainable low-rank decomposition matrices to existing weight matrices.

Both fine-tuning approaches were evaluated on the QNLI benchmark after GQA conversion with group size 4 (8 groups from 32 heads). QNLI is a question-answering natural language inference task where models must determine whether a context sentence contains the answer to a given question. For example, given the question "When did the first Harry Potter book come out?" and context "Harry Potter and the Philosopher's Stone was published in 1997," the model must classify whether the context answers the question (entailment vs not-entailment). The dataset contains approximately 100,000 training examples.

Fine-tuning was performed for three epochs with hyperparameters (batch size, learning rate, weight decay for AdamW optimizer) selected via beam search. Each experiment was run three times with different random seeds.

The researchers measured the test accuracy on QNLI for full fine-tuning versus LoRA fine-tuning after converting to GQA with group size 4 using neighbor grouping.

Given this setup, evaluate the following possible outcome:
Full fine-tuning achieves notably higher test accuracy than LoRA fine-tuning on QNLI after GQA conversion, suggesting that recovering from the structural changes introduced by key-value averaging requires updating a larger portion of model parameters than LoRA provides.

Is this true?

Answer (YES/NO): NO